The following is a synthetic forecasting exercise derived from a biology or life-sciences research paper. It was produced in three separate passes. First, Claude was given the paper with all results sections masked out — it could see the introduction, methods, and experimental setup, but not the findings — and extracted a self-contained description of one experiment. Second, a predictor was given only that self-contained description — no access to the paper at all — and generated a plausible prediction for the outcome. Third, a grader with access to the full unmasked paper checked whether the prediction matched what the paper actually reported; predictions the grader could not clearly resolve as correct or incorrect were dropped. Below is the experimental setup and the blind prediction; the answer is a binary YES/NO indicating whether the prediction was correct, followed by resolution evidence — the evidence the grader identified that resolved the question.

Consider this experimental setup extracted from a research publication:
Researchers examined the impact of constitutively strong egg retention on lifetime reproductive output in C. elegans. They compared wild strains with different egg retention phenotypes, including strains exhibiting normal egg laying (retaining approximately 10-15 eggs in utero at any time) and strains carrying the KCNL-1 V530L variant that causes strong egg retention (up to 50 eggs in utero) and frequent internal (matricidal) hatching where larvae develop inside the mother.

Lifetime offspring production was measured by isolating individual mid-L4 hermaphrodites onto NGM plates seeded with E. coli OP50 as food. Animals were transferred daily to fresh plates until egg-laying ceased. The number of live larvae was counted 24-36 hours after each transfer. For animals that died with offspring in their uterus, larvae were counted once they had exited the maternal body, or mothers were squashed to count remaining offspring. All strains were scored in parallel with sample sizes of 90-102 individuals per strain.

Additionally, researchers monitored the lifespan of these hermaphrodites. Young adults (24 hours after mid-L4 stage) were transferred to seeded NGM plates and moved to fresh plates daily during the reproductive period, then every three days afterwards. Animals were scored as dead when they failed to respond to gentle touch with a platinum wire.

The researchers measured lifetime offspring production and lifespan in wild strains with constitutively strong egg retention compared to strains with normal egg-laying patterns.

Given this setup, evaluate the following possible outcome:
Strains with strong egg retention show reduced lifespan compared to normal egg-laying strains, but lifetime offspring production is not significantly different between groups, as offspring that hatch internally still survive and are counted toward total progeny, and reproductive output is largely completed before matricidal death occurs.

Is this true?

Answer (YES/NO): NO